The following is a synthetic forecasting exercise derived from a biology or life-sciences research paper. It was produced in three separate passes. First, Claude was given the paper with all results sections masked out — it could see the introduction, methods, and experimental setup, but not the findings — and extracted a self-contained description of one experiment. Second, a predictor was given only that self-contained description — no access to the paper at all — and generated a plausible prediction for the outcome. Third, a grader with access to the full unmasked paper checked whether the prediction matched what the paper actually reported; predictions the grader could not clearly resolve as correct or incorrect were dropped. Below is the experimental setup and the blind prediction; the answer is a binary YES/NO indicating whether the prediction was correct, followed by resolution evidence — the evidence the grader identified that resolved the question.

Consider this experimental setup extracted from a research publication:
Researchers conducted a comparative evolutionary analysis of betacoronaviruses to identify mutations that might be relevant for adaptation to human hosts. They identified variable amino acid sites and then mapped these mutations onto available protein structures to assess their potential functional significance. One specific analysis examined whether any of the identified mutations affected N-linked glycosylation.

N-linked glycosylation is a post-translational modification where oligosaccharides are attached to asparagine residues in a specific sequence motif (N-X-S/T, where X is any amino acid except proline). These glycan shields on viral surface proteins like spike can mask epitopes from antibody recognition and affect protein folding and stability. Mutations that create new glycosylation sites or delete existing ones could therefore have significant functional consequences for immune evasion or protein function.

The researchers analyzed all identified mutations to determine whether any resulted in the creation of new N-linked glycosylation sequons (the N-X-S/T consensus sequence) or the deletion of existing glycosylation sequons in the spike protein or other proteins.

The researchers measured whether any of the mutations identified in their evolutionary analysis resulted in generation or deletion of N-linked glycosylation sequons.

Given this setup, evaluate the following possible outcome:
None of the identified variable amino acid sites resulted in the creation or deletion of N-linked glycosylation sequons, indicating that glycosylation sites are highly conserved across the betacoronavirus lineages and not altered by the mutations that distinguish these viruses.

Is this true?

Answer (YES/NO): YES